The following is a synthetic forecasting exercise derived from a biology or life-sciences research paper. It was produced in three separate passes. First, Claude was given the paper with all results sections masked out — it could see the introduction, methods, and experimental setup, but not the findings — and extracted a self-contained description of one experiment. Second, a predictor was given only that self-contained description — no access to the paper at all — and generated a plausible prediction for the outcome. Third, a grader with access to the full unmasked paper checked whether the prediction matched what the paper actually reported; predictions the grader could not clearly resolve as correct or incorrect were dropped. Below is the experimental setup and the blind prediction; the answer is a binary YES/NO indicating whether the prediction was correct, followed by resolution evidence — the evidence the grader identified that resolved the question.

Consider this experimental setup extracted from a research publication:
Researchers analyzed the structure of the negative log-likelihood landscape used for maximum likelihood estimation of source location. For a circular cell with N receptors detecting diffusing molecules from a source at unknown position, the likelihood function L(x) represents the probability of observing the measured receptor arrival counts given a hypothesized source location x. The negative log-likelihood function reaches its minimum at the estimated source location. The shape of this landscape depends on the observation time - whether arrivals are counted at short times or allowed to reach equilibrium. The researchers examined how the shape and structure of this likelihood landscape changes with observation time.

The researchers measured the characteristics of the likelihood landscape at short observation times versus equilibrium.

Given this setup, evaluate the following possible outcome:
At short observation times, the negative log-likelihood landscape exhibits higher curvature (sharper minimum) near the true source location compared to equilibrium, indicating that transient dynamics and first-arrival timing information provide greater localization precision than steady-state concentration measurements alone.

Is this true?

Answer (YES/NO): NO